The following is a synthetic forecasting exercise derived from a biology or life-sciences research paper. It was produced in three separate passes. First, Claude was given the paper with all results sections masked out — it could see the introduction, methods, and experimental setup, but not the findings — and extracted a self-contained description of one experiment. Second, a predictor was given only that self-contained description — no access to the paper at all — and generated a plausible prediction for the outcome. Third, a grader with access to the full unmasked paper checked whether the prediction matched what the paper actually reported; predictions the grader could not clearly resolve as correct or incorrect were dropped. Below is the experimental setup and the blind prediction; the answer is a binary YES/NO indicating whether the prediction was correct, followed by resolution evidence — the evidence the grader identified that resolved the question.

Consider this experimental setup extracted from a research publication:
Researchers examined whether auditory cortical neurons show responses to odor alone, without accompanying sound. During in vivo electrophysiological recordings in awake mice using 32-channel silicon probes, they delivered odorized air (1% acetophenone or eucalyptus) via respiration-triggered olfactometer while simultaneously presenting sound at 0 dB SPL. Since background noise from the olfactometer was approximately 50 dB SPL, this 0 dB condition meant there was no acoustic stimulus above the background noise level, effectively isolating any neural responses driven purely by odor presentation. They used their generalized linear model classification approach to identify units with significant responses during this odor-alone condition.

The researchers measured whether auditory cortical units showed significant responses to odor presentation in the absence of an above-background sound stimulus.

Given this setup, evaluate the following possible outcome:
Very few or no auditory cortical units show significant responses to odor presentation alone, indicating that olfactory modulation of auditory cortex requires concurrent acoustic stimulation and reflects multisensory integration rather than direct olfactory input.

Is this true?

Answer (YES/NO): NO